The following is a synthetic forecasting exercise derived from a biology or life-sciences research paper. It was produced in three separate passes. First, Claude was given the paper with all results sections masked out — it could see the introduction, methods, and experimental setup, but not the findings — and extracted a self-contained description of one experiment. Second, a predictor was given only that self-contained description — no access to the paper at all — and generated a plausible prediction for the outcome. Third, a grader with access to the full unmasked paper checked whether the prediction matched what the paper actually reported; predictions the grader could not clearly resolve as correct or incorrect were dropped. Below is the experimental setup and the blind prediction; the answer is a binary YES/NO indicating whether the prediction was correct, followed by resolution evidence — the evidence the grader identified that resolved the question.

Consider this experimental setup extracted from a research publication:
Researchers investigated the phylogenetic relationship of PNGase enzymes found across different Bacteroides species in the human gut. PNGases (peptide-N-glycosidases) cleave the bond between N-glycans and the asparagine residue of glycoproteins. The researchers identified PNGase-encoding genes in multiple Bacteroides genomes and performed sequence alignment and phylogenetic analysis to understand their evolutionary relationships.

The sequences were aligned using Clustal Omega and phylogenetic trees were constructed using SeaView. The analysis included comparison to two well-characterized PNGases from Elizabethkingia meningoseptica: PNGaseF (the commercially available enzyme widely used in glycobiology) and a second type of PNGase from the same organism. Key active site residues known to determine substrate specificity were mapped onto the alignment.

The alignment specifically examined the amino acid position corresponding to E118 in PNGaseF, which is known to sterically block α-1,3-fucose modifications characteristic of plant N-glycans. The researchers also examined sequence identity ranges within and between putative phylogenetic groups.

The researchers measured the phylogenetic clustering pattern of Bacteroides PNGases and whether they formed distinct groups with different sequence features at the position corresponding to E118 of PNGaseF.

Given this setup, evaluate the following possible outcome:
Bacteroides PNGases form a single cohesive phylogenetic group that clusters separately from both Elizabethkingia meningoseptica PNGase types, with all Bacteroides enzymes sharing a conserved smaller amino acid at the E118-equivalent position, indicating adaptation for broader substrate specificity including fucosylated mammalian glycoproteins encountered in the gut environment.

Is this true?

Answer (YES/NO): NO